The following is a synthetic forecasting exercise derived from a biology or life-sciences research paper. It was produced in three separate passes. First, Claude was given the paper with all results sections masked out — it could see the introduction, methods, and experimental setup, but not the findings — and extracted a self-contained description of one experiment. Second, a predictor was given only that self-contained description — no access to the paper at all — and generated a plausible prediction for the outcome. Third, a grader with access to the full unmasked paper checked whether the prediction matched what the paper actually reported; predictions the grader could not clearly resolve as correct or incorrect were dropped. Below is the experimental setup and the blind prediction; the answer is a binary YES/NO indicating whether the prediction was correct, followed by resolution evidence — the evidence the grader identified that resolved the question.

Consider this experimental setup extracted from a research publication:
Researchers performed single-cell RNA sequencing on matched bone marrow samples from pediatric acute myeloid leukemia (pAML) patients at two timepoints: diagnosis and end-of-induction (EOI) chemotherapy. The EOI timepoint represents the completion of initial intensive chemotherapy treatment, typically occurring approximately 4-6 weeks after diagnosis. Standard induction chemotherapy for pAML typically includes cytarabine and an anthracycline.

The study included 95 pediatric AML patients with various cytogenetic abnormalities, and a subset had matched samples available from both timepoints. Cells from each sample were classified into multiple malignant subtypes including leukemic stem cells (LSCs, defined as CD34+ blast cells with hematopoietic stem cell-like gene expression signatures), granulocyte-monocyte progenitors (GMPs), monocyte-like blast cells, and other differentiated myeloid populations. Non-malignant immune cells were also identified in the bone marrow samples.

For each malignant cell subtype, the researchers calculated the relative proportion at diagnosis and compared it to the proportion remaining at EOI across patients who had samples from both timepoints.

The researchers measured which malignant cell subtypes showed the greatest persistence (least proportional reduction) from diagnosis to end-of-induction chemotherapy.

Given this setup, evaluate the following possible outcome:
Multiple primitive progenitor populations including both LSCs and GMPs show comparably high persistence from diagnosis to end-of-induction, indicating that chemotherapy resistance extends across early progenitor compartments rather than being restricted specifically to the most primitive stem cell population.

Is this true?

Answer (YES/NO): NO